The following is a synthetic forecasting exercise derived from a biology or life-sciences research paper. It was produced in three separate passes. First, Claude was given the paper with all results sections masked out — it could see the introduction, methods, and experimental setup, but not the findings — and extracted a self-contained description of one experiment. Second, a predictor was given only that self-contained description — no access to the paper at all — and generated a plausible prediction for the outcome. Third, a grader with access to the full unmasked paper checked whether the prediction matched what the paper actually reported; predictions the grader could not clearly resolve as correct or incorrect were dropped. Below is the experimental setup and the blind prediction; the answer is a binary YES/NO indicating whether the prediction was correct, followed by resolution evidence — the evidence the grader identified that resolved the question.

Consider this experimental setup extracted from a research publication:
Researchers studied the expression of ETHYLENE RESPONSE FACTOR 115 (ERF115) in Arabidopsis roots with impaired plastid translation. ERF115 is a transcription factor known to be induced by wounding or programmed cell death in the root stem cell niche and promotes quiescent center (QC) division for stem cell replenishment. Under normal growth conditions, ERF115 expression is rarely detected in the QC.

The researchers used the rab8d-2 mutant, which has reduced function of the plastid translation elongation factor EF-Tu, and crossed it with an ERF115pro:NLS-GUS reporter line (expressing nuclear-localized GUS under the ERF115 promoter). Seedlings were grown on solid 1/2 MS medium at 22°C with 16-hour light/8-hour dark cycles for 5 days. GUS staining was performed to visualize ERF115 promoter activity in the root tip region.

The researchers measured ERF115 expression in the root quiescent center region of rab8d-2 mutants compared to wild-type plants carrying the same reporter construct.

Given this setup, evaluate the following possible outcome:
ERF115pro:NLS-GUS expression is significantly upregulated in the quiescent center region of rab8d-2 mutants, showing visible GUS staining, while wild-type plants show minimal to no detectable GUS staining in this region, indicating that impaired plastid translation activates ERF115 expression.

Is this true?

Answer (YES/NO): YES